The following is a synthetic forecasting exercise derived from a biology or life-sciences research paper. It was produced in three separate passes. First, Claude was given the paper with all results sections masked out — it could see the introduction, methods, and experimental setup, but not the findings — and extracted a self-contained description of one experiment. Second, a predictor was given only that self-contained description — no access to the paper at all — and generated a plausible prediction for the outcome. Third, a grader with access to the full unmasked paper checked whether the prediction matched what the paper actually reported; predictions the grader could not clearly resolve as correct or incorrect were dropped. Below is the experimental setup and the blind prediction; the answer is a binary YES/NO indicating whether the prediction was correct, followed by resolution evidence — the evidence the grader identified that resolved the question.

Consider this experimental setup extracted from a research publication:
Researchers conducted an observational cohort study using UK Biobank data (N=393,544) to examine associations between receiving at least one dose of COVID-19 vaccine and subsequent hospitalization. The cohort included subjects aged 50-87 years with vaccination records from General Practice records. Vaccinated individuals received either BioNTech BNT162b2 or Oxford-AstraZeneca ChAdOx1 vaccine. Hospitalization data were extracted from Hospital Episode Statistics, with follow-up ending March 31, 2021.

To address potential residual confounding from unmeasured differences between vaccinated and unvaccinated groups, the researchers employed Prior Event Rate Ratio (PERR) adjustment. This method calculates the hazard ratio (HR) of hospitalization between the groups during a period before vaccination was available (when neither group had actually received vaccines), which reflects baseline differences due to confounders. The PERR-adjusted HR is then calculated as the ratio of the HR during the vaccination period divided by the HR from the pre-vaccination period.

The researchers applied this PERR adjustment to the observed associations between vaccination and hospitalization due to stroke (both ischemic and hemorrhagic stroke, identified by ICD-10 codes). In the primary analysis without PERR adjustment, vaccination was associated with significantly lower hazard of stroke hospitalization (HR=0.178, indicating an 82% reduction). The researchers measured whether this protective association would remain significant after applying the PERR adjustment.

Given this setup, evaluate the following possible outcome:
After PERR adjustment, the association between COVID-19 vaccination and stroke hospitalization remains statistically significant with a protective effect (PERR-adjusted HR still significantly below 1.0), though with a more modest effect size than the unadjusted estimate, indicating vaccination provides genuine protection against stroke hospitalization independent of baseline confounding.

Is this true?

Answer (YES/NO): YES